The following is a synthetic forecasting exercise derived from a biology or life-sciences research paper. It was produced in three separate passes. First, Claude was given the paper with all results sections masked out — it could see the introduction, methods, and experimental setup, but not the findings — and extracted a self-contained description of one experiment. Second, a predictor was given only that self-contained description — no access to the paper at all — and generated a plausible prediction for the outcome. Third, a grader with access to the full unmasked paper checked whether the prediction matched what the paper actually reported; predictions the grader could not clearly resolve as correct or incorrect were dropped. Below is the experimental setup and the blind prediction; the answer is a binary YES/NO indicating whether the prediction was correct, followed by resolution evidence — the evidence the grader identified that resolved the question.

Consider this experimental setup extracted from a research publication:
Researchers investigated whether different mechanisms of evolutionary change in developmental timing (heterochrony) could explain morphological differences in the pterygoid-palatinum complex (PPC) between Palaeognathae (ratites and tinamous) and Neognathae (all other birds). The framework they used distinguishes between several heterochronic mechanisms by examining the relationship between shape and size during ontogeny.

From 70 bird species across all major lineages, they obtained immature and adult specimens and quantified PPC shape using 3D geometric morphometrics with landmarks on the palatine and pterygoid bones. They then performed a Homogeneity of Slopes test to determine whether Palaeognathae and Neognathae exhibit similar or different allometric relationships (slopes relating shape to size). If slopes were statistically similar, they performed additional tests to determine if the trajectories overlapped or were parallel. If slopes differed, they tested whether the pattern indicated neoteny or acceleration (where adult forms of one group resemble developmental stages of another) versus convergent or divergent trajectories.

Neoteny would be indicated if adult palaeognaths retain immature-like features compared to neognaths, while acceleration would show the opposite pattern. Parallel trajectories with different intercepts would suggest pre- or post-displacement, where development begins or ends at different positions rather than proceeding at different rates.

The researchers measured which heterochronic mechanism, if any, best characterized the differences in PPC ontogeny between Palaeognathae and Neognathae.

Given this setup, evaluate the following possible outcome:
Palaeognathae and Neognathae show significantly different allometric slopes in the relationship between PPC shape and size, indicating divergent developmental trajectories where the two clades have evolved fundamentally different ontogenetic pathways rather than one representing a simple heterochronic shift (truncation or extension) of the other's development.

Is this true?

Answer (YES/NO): NO